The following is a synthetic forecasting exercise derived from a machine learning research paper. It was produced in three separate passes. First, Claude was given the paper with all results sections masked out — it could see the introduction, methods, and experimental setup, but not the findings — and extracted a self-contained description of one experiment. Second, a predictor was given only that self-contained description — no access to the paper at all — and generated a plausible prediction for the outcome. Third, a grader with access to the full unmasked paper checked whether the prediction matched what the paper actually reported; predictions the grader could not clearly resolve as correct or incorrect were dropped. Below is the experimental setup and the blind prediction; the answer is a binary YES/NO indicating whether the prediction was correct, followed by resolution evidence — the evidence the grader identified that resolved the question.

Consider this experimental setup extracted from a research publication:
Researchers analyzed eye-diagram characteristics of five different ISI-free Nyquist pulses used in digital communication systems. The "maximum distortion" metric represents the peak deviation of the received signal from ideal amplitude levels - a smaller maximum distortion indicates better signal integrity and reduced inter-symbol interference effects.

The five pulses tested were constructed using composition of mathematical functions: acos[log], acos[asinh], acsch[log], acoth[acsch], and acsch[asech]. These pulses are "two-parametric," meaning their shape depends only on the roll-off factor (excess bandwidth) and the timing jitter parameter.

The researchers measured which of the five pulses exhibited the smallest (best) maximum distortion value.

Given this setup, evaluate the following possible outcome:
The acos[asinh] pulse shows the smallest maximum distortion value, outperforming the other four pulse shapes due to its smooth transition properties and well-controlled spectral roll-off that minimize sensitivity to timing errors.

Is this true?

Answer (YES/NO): NO